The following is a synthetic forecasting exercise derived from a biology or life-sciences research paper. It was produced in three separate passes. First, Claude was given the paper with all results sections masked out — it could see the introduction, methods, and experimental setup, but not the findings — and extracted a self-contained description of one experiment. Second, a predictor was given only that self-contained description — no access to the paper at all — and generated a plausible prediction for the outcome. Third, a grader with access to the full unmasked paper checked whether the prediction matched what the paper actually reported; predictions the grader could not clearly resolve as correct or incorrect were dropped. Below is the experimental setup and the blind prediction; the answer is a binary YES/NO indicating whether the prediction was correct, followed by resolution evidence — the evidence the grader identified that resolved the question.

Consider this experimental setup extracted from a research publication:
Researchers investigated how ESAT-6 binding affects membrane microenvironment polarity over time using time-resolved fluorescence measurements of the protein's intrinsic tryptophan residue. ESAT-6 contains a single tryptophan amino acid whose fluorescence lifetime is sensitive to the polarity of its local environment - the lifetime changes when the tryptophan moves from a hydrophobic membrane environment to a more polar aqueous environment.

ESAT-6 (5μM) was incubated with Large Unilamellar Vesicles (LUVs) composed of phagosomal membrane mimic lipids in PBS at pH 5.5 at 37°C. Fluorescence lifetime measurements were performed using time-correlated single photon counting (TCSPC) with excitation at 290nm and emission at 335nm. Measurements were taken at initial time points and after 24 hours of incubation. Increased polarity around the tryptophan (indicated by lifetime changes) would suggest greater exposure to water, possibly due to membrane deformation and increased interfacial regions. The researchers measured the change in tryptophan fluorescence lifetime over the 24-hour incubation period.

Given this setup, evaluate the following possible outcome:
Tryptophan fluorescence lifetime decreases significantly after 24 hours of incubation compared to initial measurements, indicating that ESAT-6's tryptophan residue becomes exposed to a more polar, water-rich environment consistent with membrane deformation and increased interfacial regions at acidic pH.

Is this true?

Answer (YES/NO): YES